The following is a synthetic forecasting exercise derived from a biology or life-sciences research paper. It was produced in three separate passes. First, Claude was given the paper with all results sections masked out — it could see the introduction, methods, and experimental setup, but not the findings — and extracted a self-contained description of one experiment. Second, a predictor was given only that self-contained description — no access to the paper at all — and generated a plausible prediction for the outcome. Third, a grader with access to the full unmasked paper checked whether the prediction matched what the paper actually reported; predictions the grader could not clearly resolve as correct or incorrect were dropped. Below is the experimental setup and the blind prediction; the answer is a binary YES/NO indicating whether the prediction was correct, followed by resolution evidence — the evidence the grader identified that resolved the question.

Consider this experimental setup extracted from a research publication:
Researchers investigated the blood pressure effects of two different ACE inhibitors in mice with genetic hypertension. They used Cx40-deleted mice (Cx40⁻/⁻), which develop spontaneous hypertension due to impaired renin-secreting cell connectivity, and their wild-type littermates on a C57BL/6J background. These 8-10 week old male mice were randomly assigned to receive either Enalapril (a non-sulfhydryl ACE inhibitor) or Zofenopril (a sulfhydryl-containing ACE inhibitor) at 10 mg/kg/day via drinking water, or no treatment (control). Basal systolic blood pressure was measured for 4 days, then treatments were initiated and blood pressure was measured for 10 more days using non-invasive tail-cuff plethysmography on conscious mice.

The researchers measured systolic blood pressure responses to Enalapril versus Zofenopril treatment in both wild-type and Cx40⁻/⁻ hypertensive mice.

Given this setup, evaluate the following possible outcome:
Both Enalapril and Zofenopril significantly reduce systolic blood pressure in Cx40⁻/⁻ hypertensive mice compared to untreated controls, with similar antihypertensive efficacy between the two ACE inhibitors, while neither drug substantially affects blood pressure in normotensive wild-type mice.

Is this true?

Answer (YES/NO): NO